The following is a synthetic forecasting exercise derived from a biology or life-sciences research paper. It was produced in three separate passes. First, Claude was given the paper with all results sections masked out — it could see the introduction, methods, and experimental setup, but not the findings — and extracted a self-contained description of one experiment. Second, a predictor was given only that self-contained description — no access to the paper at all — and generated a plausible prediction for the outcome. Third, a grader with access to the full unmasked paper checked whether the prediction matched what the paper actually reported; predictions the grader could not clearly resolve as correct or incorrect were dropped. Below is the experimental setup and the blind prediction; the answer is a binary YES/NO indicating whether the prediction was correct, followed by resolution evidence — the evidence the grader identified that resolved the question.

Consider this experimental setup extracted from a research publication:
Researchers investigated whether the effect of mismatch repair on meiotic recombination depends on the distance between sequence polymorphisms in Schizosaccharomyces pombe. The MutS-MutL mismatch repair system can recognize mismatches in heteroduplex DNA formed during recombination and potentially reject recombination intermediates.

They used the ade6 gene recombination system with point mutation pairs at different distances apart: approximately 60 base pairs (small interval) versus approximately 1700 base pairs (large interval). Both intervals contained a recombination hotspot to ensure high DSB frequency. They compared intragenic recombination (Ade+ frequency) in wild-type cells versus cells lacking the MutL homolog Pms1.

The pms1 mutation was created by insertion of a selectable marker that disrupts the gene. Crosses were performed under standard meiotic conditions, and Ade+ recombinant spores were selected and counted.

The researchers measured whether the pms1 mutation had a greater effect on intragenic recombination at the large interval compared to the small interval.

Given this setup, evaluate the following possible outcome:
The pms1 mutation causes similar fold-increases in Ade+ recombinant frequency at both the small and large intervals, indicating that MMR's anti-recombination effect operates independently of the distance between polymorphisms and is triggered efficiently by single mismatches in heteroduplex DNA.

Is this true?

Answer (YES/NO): NO